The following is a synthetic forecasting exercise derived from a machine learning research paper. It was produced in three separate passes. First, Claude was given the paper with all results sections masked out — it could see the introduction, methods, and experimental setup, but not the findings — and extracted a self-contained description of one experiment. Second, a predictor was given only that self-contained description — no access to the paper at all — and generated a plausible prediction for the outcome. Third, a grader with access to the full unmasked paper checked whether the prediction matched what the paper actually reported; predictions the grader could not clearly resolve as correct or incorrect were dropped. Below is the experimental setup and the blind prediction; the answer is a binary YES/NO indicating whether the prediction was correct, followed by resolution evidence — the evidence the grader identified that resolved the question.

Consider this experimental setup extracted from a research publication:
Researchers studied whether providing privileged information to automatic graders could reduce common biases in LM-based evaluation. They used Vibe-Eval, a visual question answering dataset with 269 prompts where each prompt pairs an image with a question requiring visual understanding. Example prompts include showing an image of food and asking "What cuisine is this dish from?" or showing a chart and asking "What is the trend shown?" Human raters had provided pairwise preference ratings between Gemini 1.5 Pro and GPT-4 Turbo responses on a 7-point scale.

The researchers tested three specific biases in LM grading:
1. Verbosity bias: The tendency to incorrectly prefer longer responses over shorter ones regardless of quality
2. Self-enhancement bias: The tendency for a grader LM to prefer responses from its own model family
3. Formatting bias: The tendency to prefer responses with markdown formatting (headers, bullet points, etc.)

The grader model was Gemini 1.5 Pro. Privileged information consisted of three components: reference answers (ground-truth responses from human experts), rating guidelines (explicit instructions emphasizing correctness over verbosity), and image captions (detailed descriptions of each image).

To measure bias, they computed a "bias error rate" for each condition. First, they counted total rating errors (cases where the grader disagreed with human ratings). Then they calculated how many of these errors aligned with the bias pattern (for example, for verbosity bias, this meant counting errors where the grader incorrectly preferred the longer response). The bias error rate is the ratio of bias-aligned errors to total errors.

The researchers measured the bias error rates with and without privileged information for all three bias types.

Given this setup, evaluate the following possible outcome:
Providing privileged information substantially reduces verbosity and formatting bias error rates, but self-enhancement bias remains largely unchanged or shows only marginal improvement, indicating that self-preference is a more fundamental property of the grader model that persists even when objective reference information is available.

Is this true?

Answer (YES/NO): YES